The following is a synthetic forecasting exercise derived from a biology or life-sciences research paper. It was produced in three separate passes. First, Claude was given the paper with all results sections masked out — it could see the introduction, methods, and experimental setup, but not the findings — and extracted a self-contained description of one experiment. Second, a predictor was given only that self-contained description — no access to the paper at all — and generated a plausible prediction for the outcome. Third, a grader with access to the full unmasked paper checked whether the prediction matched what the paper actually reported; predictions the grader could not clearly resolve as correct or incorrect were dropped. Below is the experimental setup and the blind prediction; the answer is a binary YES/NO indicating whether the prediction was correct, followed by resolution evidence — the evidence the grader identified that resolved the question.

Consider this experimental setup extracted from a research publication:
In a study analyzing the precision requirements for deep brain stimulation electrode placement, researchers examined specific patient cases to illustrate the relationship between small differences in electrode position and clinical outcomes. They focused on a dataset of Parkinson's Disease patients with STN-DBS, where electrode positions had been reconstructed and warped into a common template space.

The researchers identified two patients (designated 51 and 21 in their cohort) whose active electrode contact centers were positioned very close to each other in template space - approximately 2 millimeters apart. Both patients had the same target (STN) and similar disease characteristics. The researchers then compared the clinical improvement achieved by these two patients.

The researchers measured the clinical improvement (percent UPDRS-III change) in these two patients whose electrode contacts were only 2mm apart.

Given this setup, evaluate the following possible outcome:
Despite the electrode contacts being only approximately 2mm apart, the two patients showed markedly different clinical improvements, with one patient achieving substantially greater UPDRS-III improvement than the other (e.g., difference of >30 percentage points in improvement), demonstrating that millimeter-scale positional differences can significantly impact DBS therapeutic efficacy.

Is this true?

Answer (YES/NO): YES